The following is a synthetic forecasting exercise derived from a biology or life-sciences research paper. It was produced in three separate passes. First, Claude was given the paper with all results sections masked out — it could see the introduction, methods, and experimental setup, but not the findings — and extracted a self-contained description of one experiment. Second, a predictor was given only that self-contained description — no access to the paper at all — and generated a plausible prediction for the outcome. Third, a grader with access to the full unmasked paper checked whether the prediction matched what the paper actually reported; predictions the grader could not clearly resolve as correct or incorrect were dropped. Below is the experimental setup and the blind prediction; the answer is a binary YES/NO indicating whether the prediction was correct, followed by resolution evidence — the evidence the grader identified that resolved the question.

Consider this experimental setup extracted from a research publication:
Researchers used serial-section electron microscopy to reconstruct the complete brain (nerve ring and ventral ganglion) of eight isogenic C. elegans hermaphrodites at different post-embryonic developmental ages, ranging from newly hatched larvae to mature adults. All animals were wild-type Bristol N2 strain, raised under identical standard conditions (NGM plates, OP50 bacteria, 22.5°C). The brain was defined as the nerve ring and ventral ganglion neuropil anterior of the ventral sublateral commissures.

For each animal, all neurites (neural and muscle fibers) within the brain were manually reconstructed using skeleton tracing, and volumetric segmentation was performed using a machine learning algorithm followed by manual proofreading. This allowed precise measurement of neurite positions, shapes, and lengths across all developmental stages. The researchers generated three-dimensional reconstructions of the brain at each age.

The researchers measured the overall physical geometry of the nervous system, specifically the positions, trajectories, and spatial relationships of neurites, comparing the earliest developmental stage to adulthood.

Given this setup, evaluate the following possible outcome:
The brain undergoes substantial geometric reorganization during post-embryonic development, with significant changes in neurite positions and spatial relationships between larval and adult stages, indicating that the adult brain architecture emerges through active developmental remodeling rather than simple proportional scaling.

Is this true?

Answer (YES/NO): NO